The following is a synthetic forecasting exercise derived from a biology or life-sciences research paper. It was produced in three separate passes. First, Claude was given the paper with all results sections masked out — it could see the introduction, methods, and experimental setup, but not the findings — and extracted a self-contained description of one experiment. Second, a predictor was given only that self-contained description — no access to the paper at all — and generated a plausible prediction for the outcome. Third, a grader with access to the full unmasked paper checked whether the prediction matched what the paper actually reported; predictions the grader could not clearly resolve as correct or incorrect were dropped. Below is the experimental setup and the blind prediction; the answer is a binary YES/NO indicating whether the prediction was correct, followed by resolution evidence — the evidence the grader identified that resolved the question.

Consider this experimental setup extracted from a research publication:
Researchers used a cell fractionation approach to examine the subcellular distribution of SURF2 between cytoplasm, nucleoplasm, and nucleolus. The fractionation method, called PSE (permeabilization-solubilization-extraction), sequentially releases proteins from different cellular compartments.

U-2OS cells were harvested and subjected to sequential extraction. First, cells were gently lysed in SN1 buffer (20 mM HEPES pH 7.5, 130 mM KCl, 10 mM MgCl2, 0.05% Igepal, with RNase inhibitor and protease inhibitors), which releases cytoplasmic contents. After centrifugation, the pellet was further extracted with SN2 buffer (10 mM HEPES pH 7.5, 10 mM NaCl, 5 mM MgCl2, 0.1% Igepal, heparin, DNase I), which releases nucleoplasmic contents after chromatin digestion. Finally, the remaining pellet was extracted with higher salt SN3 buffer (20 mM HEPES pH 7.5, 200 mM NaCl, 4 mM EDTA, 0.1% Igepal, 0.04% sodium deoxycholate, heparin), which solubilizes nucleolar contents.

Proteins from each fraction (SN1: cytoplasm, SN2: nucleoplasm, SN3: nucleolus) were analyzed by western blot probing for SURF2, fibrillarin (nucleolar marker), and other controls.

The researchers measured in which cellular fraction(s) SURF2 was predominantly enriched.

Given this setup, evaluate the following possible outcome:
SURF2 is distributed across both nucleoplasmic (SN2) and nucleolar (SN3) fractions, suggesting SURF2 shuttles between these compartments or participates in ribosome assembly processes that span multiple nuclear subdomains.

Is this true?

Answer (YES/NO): NO